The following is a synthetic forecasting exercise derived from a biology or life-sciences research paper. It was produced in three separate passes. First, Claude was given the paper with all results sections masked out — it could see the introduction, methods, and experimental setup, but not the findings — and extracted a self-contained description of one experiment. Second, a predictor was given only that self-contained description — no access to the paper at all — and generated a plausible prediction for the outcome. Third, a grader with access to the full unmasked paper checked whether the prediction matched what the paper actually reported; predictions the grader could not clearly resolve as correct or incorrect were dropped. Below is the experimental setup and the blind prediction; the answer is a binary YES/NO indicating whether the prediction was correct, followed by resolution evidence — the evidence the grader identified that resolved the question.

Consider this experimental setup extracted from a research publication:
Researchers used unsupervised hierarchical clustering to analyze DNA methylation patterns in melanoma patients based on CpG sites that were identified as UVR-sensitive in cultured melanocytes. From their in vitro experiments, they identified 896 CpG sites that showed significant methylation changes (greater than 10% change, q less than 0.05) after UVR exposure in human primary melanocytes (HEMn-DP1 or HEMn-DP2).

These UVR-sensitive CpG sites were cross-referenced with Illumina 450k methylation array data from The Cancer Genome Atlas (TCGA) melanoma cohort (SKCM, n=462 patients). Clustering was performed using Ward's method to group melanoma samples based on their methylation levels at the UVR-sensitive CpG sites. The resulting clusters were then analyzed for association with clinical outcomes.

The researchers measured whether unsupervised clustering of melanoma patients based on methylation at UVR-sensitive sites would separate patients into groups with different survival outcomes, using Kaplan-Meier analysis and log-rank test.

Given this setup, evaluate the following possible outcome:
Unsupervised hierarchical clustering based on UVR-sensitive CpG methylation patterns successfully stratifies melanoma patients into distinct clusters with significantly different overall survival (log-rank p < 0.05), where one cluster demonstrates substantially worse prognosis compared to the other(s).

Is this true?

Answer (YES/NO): YES